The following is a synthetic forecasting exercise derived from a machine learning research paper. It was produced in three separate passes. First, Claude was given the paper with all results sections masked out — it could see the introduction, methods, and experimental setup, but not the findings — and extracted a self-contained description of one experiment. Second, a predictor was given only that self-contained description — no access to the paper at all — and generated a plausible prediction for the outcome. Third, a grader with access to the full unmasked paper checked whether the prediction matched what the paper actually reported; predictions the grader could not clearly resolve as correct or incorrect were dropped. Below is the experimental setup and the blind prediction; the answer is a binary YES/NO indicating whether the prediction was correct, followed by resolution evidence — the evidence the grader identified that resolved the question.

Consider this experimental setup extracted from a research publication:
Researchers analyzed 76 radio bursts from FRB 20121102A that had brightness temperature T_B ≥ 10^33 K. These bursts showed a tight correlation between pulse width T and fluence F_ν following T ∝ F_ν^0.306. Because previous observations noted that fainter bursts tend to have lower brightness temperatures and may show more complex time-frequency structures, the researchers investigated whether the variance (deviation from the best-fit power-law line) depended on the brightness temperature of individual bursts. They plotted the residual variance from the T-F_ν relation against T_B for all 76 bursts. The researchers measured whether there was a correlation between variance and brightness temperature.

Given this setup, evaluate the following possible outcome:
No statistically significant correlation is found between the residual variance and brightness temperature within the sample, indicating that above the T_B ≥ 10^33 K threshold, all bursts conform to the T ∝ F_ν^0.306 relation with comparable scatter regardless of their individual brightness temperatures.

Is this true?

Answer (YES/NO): YES